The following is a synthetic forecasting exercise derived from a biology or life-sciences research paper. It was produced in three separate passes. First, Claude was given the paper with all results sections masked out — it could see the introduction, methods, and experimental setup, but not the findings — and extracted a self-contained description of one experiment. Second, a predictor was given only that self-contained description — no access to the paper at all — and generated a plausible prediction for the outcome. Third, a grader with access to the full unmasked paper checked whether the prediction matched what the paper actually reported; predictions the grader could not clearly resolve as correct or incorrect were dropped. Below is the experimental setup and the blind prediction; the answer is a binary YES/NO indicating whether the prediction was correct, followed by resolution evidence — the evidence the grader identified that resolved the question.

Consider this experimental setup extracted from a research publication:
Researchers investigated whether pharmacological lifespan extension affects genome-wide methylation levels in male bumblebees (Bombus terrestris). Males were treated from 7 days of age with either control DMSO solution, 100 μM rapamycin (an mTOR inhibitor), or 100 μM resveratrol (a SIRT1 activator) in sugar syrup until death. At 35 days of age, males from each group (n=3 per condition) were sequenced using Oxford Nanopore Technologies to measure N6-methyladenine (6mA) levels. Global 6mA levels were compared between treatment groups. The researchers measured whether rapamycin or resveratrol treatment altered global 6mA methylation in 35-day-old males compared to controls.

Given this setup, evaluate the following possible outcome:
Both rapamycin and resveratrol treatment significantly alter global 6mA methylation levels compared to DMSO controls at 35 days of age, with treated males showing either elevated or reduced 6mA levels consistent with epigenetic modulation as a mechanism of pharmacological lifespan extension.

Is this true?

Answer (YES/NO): NO